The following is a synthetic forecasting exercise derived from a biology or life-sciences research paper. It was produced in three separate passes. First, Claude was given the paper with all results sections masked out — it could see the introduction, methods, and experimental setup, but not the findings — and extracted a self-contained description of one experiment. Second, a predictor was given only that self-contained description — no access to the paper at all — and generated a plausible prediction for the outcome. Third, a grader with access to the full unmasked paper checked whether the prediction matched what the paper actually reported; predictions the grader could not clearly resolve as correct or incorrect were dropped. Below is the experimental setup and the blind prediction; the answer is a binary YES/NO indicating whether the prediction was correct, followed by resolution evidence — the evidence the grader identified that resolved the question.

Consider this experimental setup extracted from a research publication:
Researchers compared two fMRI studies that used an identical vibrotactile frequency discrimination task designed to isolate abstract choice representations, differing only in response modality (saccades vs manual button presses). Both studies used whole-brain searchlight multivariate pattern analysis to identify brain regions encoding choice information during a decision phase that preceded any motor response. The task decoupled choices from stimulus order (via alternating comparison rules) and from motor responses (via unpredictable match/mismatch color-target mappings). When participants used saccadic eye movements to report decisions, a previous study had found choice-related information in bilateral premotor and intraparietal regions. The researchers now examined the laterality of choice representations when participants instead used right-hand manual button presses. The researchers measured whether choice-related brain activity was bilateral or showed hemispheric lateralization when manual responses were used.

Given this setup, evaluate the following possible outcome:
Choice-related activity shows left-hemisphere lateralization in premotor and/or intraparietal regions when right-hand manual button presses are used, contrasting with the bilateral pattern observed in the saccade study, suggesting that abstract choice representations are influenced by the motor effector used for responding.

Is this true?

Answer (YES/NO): YES